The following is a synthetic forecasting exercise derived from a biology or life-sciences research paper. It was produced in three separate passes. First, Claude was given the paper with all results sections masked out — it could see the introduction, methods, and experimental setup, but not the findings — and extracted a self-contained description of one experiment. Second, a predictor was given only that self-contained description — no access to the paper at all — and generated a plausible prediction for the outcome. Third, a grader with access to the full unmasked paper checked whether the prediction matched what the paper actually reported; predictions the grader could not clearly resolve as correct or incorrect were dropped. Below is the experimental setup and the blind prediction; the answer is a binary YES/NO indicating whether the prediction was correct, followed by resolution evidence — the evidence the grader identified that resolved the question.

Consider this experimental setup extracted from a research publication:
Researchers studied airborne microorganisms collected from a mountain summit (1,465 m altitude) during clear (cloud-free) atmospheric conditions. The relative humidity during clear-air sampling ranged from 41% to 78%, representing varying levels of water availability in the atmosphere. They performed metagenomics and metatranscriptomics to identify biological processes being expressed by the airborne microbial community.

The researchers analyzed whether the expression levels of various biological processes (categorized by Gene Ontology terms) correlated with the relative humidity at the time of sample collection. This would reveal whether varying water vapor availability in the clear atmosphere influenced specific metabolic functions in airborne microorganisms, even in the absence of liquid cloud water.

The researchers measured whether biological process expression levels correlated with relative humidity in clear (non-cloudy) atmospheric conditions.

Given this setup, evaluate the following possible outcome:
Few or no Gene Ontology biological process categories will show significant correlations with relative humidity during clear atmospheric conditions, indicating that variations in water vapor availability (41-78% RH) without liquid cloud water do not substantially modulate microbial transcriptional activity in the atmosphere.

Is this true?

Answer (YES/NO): YES